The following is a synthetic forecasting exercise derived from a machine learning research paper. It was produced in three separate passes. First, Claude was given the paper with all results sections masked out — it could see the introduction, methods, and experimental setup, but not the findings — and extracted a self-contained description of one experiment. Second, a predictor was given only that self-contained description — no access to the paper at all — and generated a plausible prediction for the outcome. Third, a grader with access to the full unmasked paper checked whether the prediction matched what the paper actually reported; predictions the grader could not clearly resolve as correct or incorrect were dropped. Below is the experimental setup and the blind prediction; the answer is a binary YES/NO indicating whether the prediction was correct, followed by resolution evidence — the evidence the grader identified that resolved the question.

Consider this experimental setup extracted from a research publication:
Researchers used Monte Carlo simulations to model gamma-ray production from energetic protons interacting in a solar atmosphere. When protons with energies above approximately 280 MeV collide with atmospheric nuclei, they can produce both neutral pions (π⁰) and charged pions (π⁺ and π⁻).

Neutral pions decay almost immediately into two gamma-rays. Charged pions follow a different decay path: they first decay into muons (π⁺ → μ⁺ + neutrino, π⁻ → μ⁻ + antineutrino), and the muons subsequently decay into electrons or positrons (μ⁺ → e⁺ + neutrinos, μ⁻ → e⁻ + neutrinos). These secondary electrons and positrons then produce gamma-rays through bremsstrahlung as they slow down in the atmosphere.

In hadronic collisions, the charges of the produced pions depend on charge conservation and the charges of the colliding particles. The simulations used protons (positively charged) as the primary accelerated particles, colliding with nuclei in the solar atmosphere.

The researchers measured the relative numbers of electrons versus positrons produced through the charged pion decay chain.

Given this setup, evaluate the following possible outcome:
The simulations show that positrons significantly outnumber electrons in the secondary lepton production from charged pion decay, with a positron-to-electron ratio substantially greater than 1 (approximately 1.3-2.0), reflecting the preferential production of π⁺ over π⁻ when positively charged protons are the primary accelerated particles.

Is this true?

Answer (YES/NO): NO